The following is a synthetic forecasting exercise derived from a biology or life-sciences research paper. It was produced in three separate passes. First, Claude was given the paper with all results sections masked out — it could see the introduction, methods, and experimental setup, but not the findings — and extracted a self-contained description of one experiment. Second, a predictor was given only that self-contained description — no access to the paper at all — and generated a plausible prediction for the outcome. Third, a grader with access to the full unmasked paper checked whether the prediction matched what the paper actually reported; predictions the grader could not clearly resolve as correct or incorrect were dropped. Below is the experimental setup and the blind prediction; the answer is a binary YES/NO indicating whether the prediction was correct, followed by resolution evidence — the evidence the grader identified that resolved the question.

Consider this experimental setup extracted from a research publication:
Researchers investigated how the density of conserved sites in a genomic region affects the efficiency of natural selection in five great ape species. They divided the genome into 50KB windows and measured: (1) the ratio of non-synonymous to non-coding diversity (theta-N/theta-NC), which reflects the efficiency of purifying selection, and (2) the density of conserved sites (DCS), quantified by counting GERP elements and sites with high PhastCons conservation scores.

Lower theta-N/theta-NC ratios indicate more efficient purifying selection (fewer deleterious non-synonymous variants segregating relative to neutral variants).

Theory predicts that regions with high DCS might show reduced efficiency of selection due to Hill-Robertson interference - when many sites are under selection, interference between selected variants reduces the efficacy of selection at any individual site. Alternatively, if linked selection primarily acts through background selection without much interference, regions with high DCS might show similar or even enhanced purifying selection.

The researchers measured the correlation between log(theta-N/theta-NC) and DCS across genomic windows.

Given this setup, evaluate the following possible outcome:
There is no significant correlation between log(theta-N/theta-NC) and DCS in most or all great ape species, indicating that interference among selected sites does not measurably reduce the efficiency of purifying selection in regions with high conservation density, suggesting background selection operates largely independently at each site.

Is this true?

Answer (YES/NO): NO